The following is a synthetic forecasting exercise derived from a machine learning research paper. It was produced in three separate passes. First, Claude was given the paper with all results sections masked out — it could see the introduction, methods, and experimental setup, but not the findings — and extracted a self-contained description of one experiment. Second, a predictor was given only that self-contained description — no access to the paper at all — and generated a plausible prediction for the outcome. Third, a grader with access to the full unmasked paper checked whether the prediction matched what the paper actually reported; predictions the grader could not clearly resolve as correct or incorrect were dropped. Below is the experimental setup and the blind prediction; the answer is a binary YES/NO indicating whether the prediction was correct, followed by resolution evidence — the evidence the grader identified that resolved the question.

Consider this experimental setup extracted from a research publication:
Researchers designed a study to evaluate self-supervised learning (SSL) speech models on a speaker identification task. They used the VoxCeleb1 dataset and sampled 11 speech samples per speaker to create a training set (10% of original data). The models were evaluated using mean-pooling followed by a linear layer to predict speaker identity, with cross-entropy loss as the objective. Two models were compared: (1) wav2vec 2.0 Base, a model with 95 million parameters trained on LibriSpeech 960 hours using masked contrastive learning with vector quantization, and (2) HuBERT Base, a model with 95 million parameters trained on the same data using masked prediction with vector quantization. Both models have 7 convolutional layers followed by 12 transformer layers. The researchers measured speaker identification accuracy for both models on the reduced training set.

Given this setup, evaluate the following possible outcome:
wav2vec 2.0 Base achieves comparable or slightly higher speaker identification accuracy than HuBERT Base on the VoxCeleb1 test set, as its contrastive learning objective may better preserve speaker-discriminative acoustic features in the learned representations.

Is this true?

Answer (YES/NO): YES